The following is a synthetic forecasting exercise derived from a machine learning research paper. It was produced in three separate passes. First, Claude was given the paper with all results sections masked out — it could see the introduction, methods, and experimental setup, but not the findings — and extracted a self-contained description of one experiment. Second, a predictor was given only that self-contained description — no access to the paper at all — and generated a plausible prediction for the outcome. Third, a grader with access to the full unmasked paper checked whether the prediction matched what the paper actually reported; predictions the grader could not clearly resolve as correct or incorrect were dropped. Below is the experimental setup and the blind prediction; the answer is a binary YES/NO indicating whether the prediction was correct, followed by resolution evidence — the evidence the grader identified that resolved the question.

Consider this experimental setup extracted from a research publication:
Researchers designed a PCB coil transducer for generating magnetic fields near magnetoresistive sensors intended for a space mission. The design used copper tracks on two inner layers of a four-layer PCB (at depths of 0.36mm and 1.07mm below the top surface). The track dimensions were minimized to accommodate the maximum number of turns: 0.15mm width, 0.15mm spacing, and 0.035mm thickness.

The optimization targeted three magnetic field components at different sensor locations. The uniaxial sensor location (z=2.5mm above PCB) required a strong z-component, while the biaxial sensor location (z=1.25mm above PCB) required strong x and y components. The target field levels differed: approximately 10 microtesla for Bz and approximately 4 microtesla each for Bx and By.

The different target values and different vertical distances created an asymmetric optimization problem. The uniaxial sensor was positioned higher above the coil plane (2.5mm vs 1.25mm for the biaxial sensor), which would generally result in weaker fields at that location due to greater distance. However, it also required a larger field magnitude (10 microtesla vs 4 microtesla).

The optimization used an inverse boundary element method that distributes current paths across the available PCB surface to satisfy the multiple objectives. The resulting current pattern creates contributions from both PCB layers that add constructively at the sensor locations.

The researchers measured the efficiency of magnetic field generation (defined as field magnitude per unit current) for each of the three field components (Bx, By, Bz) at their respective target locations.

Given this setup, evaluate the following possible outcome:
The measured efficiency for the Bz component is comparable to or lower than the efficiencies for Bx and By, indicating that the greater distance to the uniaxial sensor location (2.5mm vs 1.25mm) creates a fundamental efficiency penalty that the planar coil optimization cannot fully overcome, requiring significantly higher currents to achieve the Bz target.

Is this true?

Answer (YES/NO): NO